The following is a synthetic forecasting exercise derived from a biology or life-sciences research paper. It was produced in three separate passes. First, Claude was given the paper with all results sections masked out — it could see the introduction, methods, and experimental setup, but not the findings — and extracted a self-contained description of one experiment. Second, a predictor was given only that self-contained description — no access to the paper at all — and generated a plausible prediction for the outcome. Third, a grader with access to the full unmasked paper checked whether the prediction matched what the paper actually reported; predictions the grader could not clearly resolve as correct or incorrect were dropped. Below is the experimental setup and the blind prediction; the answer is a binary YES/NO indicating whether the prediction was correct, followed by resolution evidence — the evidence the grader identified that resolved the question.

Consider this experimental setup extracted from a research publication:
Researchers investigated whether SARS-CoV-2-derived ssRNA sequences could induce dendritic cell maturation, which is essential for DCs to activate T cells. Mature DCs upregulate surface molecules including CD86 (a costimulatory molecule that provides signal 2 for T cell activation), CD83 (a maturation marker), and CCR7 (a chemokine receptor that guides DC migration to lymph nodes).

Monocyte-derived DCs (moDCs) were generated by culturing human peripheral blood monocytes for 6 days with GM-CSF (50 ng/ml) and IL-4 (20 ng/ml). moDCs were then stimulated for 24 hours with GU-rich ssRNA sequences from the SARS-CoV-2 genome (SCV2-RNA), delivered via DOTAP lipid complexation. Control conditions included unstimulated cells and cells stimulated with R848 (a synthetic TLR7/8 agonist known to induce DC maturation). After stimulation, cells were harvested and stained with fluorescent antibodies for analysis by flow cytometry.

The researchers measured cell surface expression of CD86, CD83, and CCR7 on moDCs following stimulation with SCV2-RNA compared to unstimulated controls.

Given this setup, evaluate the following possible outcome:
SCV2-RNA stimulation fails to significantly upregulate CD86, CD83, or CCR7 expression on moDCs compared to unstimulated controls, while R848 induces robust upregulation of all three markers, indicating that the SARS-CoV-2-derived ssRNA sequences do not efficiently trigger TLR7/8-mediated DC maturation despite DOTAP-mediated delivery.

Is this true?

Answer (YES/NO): NO